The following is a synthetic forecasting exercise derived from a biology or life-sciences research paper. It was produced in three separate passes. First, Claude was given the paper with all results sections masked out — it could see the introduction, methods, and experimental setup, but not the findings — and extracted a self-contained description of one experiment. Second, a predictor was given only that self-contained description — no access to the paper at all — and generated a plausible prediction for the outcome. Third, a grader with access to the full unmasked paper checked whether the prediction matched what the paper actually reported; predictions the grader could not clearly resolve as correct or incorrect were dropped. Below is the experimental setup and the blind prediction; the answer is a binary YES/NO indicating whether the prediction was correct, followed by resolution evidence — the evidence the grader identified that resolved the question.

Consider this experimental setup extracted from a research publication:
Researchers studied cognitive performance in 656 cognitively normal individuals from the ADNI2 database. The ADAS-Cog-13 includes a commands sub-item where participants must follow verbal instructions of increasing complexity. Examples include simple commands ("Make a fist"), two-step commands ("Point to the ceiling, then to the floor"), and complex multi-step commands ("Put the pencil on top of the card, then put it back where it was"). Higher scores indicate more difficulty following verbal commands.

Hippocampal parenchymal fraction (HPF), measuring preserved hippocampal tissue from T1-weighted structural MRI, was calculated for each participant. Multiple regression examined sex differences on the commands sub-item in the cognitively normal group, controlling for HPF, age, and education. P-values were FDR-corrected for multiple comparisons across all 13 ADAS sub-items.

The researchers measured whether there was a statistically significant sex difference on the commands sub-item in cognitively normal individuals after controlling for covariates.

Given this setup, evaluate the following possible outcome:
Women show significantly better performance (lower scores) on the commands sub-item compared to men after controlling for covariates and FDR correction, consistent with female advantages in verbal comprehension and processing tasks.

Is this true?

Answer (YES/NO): NO